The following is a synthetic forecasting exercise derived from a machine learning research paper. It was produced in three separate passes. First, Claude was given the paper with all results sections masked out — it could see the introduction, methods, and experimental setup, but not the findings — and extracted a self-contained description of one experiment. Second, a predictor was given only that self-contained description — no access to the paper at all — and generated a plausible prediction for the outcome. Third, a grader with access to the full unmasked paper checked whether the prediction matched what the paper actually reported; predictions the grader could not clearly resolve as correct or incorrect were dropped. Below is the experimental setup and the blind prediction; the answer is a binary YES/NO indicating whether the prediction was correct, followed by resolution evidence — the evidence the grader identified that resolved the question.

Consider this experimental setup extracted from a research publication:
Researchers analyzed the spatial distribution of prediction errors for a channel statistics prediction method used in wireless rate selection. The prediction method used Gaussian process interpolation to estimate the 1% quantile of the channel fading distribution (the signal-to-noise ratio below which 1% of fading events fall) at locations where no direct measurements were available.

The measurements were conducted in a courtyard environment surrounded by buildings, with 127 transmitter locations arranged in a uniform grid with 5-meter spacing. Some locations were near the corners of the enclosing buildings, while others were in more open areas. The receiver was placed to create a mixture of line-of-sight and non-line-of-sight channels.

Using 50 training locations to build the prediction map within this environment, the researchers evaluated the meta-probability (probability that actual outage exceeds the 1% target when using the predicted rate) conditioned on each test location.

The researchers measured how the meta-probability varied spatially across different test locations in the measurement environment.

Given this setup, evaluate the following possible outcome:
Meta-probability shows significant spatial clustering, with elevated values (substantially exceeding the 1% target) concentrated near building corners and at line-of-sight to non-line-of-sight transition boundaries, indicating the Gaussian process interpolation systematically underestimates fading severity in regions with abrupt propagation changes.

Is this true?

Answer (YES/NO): NO